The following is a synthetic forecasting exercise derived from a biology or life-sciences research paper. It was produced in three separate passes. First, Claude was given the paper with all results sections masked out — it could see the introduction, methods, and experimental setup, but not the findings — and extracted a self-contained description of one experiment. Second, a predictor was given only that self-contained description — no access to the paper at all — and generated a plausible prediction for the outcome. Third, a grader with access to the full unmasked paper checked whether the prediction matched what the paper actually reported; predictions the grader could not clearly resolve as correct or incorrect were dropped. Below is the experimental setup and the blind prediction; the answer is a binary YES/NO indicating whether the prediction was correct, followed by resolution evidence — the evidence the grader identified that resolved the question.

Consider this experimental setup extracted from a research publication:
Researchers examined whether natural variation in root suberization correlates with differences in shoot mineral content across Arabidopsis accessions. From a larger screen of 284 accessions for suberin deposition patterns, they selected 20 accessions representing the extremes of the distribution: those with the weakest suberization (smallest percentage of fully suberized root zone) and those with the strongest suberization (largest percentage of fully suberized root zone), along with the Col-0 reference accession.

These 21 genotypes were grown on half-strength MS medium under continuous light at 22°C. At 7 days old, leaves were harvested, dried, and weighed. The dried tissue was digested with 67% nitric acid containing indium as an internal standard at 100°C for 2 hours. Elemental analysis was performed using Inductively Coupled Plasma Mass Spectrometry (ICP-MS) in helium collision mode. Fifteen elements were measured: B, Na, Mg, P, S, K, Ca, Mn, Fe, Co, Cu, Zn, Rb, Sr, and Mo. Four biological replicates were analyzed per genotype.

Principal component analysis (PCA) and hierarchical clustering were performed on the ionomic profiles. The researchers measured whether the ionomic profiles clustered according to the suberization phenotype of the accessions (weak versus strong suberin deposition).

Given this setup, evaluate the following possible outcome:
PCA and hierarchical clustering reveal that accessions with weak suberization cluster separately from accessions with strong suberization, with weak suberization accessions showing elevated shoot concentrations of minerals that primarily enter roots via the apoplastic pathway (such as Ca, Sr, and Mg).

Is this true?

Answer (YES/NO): NO